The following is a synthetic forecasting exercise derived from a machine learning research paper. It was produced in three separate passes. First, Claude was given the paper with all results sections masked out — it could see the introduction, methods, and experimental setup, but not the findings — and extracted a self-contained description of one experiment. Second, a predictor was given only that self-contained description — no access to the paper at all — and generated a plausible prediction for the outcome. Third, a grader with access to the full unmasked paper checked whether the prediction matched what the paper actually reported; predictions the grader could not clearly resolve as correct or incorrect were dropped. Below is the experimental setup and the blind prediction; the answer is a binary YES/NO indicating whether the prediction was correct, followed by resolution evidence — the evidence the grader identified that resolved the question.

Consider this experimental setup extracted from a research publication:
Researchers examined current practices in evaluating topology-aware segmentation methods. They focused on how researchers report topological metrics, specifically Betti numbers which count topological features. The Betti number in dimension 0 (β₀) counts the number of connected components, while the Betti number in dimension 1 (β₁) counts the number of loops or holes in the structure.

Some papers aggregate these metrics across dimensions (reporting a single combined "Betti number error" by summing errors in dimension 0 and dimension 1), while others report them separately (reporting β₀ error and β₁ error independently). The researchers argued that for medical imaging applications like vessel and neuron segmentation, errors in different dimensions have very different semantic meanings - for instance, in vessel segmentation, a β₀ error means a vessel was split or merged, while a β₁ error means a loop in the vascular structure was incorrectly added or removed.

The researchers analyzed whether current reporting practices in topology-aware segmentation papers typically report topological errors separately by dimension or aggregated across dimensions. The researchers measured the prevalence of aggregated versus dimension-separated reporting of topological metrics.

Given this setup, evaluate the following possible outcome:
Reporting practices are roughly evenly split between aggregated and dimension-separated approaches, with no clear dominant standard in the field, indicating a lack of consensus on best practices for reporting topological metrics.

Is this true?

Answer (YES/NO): NO